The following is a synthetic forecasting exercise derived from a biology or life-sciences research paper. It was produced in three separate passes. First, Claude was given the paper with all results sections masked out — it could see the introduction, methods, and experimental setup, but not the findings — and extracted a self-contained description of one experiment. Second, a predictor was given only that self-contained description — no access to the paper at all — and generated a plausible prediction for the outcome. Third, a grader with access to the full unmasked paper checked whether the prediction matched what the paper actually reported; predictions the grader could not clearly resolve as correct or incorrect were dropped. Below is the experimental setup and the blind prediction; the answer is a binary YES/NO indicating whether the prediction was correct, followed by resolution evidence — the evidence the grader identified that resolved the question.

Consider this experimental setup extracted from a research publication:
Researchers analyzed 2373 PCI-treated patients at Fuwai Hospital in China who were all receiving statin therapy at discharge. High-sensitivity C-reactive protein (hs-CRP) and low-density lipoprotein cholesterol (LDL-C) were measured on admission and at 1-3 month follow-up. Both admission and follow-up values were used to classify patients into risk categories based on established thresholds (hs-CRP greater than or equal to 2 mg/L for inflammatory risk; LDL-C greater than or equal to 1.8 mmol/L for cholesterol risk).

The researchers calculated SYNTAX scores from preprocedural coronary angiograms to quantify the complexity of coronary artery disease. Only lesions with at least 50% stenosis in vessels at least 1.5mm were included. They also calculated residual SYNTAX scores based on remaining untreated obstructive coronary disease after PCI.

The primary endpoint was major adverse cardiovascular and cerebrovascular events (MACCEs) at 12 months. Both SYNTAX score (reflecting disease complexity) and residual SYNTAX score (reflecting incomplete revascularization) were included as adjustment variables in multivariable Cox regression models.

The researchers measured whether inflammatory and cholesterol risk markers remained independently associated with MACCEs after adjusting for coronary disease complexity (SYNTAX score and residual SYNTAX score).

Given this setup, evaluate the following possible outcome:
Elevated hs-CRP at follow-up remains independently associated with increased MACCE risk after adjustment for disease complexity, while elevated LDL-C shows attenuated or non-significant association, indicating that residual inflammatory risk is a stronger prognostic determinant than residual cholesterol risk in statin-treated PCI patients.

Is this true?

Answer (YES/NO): YES